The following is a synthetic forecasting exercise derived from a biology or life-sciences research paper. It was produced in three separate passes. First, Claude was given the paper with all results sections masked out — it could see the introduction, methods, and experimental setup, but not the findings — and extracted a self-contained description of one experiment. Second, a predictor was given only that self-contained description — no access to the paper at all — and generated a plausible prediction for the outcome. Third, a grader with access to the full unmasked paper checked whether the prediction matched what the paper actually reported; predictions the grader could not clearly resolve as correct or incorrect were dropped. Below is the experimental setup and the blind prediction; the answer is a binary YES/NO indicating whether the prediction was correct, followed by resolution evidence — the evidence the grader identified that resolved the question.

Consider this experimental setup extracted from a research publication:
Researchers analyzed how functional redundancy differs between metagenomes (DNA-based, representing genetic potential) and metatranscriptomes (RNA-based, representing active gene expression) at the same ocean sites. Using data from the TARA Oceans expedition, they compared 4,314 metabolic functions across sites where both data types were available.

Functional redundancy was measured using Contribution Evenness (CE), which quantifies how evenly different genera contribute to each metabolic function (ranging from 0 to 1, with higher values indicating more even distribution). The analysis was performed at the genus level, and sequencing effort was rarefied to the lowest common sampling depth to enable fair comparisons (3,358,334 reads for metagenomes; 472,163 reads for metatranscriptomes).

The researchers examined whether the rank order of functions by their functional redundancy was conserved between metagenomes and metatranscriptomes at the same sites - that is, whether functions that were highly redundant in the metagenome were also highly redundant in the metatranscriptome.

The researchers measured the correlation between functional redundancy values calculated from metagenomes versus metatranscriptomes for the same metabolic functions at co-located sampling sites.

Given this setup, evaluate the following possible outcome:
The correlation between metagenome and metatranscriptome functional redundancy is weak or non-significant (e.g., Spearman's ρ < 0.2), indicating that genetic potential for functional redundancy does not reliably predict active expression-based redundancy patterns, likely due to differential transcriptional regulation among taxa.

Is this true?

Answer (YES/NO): NO